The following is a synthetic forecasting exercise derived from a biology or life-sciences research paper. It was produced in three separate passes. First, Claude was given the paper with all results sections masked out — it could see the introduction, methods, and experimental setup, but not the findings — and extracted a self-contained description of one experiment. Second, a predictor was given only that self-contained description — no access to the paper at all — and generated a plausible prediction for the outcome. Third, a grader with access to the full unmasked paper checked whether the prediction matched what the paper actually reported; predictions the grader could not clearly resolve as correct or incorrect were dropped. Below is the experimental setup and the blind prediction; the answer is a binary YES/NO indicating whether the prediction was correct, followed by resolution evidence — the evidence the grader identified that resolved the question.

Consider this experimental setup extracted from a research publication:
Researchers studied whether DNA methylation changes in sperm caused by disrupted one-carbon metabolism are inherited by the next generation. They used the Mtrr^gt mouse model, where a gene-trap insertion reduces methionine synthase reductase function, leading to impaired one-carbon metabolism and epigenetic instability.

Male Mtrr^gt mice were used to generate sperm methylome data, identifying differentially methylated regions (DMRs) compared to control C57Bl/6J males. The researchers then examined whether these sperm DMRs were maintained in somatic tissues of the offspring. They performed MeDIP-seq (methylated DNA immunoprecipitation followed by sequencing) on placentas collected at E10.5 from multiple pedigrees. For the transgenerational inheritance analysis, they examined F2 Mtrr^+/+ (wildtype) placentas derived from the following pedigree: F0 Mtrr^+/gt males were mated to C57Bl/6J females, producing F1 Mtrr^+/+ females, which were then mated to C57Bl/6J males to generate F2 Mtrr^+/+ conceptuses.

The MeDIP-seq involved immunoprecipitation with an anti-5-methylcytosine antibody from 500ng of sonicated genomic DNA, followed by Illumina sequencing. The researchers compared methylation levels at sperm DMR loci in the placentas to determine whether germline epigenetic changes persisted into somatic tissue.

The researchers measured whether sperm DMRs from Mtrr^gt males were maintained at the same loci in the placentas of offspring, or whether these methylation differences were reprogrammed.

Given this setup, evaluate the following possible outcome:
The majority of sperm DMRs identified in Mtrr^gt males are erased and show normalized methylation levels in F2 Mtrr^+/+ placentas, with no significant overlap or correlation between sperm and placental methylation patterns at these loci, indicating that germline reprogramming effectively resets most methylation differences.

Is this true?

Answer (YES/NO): YES